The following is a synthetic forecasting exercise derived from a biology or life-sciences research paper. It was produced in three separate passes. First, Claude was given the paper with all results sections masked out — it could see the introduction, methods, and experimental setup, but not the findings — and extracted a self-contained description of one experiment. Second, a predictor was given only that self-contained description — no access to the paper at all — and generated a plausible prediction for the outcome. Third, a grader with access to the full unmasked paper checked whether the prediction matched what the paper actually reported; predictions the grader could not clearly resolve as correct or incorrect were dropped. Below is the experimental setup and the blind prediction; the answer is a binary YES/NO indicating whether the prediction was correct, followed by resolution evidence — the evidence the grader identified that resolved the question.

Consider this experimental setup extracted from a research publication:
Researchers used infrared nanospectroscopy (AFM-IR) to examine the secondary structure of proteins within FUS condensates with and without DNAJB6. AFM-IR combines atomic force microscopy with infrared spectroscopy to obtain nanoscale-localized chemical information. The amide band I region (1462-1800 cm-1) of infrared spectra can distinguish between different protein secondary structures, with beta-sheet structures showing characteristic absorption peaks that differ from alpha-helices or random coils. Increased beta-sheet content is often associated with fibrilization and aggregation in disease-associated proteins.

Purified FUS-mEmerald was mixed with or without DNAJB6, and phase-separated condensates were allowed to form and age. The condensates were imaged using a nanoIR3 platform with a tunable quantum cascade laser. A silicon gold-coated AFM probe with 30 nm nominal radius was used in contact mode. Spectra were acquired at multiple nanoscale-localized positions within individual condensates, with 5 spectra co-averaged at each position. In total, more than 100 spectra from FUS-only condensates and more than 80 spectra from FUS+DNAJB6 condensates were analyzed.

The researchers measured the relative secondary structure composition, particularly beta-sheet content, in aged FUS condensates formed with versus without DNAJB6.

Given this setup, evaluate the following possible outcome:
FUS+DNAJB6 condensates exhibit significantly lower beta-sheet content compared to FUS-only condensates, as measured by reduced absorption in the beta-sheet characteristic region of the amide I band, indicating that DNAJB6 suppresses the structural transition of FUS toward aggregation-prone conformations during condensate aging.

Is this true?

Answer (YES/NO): NO